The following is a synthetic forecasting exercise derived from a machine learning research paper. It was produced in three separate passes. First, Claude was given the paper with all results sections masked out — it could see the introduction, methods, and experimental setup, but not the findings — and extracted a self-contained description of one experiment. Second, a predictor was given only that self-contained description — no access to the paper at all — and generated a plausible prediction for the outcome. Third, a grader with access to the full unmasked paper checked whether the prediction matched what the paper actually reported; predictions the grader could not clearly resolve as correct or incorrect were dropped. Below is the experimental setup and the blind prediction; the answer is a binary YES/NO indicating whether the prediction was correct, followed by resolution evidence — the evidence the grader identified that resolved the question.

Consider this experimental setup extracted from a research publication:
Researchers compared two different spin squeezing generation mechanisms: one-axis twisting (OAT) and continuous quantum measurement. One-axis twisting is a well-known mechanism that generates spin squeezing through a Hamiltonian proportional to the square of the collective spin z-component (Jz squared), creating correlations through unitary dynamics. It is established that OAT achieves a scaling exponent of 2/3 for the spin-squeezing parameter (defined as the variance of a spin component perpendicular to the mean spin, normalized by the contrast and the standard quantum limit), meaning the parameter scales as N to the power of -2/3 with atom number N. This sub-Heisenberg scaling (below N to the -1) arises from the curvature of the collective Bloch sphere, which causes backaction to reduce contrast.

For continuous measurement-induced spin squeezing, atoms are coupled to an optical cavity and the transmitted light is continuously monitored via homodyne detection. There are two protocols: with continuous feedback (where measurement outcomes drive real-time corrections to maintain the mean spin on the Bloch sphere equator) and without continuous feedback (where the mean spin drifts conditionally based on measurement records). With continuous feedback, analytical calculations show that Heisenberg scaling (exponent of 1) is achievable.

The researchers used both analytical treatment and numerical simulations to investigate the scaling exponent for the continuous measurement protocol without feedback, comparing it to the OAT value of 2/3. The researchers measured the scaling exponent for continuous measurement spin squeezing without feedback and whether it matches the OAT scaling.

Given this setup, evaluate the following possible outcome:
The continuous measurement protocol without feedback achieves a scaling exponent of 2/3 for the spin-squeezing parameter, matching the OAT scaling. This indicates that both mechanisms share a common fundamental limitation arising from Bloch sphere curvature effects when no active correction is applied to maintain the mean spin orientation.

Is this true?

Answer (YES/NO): YES